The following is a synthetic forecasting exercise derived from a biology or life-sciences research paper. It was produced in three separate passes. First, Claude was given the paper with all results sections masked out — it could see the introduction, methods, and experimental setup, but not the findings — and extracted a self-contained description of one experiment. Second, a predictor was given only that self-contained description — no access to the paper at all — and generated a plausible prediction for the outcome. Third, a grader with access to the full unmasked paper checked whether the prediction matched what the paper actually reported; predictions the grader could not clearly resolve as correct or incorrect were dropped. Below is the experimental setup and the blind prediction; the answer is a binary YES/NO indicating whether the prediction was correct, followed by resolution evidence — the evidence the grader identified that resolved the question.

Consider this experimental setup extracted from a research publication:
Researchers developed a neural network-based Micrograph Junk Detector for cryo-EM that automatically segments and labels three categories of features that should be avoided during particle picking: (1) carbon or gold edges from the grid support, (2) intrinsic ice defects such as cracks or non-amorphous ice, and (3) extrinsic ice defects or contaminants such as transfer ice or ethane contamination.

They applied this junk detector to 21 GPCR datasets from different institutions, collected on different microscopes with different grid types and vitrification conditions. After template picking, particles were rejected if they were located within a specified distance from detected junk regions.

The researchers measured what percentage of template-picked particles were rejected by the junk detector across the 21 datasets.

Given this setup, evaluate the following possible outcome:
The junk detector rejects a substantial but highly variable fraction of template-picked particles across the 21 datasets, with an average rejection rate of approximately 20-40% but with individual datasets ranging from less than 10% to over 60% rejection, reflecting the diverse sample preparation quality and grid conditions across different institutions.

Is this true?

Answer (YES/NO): NO